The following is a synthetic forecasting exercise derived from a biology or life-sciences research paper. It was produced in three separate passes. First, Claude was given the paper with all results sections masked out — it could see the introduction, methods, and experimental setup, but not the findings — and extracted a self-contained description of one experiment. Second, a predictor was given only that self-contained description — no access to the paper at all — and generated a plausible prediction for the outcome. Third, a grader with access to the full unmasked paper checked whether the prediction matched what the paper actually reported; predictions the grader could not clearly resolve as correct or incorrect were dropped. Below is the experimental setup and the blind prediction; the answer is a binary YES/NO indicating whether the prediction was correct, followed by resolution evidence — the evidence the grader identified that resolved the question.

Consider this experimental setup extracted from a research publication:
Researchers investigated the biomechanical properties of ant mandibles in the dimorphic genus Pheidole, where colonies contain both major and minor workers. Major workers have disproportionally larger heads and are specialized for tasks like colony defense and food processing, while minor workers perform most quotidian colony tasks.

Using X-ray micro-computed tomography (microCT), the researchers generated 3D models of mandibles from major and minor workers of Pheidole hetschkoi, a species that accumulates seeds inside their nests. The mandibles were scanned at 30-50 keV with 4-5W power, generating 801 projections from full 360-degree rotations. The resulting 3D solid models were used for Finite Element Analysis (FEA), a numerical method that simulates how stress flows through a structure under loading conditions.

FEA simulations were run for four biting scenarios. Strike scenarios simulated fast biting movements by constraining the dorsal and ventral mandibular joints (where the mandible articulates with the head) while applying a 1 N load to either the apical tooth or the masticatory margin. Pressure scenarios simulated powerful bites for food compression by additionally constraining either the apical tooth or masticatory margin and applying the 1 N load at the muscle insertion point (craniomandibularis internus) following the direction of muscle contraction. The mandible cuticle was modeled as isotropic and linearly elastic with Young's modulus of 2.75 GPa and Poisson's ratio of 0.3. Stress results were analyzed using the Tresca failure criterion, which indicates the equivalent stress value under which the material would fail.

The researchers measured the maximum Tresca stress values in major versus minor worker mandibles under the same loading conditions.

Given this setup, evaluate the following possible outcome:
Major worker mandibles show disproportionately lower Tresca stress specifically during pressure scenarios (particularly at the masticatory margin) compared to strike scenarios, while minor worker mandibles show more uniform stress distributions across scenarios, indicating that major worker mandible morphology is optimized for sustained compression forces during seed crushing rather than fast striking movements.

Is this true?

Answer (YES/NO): NO